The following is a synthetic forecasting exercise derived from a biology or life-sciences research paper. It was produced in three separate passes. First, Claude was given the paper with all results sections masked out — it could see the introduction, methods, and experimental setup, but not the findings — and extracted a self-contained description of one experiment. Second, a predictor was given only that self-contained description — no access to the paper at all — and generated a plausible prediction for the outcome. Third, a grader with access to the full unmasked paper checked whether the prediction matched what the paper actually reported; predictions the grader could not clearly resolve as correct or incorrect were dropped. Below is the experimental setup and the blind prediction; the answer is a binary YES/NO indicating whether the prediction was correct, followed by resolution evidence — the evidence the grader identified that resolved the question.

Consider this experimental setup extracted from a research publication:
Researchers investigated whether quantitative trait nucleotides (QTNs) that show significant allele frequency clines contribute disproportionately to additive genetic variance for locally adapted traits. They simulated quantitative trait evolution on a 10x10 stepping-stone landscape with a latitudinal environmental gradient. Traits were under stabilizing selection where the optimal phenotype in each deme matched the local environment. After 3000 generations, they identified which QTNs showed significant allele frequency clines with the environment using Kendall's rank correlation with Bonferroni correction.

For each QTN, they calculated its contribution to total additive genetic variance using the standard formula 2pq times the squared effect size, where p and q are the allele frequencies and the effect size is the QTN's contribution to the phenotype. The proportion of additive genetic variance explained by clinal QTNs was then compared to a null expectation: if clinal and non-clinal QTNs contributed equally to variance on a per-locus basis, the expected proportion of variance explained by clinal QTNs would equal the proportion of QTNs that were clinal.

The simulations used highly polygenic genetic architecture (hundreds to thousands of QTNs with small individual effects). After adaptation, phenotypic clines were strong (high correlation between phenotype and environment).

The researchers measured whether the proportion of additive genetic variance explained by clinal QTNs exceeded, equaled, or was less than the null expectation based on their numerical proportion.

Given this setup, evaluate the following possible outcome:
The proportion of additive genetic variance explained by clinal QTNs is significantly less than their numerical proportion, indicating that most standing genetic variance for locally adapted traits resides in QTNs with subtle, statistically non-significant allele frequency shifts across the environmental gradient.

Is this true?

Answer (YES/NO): NO